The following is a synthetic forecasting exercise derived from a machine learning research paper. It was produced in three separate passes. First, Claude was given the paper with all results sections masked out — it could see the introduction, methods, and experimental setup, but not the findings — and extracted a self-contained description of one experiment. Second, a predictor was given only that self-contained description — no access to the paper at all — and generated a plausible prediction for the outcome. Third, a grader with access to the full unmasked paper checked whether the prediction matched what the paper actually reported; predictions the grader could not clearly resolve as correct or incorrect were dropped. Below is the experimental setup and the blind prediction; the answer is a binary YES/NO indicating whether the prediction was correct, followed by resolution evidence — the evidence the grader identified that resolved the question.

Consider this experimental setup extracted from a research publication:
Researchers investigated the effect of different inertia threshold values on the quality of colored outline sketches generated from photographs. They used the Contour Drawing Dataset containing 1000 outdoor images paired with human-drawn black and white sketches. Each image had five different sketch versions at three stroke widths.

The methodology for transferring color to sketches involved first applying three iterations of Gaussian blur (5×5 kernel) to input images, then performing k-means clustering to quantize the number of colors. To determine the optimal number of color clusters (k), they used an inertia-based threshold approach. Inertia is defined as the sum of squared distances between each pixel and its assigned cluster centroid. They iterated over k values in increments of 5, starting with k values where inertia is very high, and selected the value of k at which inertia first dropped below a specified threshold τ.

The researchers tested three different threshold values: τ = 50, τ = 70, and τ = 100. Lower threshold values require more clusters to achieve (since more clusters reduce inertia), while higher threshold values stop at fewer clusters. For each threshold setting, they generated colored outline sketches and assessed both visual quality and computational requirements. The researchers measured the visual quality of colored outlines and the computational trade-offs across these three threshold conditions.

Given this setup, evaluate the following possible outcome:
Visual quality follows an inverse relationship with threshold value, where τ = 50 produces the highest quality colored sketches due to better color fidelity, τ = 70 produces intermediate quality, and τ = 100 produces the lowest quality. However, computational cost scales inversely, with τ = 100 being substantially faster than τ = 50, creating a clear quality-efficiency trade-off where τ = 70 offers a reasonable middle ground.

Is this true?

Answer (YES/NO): NO